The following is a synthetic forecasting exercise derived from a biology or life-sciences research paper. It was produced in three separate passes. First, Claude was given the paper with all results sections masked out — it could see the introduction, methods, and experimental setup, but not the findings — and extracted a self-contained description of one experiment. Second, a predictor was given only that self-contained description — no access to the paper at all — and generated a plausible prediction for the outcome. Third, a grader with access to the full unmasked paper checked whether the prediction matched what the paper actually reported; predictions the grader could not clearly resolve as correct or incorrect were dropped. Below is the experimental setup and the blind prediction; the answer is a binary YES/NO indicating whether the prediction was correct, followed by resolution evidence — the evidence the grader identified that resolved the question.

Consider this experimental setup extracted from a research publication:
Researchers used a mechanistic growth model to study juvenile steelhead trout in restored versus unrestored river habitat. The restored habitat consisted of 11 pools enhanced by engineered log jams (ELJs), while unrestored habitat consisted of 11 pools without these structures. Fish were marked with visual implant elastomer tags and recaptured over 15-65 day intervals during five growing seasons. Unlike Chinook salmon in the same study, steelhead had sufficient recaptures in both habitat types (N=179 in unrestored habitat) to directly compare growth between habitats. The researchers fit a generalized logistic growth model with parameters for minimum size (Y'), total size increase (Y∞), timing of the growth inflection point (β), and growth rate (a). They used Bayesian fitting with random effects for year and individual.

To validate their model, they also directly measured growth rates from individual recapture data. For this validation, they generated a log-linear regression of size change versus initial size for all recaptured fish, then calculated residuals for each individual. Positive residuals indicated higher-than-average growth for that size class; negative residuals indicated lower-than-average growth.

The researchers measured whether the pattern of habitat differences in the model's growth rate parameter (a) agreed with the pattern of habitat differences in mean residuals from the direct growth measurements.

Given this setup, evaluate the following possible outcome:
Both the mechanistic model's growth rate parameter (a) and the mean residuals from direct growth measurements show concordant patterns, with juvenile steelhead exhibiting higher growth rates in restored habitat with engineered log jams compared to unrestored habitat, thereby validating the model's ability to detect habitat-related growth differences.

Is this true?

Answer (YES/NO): YES